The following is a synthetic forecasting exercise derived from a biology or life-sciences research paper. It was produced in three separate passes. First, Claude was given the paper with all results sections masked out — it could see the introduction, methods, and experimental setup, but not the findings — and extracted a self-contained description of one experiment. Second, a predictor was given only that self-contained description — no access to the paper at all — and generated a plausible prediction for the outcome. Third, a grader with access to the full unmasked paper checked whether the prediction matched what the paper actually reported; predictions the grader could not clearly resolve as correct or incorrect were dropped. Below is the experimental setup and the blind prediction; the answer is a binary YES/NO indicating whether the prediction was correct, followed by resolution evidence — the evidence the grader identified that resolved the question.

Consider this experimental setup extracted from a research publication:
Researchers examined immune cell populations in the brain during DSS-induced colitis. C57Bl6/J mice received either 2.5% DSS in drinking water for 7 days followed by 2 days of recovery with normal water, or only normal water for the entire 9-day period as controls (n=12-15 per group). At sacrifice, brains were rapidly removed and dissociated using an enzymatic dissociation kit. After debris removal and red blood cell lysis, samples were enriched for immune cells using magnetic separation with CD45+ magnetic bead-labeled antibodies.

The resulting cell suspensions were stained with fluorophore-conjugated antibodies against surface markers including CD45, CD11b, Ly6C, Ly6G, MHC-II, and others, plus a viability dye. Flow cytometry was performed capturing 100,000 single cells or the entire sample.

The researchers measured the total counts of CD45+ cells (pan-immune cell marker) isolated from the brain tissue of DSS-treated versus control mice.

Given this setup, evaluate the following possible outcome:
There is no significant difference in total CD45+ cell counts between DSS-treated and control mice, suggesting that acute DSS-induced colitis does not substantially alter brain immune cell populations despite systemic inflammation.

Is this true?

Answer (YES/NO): NO